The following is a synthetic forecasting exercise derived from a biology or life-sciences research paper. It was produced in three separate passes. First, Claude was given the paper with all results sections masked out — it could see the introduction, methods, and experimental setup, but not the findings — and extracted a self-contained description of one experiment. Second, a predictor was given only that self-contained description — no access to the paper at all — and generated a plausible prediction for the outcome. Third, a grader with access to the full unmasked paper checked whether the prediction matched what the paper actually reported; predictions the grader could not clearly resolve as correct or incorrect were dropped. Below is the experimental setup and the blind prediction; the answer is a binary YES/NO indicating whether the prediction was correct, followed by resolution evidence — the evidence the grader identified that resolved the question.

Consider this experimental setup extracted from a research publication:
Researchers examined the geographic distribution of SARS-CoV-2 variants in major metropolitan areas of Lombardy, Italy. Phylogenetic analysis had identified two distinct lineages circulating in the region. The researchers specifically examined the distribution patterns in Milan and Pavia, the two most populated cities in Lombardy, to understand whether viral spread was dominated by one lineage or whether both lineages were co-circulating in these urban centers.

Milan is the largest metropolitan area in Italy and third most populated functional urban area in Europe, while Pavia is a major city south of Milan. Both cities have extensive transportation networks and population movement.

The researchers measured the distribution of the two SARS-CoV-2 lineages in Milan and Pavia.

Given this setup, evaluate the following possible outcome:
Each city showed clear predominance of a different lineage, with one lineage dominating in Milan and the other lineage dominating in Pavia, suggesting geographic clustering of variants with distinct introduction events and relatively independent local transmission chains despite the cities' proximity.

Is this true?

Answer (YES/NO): NO